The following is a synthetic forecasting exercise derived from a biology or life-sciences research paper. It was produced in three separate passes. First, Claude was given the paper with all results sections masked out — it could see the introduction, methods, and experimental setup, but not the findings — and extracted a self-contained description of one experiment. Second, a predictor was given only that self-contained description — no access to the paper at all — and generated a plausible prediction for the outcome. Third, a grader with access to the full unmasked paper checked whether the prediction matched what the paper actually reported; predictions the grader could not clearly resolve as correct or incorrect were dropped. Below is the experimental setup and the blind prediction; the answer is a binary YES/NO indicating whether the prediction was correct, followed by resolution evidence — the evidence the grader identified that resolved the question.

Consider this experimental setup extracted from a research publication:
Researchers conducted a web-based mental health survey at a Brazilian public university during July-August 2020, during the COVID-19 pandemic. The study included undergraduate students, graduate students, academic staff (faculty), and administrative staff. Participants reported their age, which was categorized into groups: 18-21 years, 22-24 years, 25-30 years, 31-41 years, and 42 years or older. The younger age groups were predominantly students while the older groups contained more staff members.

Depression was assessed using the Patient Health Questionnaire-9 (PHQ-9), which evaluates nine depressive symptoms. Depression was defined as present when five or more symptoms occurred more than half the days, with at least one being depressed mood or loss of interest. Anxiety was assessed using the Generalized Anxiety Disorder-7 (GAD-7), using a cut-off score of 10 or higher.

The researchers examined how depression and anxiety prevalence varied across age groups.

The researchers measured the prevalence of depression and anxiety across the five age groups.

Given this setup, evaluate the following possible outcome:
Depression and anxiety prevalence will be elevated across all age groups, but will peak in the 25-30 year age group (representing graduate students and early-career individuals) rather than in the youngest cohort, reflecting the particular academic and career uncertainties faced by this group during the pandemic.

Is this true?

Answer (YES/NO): NO